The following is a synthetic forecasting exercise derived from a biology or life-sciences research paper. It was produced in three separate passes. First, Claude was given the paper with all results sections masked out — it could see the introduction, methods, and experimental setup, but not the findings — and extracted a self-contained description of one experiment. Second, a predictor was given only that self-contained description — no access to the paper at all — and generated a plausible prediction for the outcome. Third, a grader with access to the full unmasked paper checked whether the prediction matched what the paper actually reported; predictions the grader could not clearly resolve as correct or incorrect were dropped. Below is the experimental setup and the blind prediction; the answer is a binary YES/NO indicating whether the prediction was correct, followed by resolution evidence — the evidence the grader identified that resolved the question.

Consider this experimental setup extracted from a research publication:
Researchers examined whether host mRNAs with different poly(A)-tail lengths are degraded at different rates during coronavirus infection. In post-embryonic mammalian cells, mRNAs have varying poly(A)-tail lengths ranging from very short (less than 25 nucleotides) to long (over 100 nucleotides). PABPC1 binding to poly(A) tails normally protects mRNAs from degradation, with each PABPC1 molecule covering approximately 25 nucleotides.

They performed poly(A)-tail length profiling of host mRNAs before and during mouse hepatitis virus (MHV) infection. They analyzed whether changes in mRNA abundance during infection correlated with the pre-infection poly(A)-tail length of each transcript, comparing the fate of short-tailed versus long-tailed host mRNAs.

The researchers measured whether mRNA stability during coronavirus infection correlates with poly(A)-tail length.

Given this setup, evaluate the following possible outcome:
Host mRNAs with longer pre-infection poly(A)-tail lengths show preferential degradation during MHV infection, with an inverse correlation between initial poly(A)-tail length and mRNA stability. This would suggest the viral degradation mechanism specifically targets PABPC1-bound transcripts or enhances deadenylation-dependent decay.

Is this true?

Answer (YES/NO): NO